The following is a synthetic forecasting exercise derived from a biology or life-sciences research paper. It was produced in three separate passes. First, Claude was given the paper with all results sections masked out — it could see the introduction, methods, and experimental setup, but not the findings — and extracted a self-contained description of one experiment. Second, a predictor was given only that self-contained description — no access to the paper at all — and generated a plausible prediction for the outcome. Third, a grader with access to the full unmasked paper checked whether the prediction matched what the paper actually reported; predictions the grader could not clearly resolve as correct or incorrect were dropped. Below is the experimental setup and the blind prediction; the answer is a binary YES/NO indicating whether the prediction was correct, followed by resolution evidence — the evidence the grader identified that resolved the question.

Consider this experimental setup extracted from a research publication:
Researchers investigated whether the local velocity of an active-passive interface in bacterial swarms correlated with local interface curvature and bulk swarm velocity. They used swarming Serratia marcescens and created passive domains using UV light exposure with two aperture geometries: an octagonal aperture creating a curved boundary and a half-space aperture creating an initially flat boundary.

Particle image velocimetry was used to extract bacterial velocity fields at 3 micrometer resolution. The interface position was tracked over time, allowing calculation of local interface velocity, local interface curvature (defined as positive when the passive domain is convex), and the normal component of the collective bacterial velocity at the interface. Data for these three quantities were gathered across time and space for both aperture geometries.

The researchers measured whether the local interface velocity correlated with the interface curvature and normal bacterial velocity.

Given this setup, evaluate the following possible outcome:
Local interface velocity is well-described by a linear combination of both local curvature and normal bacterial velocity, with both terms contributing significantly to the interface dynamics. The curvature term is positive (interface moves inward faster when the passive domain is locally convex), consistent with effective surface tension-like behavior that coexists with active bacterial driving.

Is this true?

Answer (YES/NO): NO